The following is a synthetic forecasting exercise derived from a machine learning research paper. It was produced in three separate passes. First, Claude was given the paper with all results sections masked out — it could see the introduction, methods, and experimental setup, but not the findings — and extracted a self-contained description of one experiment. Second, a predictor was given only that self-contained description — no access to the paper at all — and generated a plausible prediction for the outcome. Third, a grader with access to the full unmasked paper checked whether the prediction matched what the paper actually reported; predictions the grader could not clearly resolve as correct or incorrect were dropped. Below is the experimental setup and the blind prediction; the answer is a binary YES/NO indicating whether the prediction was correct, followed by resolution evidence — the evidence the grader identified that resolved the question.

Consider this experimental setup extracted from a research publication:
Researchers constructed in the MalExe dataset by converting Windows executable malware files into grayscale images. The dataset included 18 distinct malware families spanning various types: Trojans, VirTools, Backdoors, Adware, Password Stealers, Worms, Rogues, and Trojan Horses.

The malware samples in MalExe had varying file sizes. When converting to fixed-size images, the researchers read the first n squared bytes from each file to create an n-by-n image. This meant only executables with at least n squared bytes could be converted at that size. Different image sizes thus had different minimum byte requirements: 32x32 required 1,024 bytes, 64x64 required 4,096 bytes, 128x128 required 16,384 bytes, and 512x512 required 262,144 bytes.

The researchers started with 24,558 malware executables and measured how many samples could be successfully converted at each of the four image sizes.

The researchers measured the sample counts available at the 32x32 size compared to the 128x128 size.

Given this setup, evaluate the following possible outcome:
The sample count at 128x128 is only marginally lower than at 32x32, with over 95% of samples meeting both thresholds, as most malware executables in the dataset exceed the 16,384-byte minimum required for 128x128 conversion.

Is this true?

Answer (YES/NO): YES